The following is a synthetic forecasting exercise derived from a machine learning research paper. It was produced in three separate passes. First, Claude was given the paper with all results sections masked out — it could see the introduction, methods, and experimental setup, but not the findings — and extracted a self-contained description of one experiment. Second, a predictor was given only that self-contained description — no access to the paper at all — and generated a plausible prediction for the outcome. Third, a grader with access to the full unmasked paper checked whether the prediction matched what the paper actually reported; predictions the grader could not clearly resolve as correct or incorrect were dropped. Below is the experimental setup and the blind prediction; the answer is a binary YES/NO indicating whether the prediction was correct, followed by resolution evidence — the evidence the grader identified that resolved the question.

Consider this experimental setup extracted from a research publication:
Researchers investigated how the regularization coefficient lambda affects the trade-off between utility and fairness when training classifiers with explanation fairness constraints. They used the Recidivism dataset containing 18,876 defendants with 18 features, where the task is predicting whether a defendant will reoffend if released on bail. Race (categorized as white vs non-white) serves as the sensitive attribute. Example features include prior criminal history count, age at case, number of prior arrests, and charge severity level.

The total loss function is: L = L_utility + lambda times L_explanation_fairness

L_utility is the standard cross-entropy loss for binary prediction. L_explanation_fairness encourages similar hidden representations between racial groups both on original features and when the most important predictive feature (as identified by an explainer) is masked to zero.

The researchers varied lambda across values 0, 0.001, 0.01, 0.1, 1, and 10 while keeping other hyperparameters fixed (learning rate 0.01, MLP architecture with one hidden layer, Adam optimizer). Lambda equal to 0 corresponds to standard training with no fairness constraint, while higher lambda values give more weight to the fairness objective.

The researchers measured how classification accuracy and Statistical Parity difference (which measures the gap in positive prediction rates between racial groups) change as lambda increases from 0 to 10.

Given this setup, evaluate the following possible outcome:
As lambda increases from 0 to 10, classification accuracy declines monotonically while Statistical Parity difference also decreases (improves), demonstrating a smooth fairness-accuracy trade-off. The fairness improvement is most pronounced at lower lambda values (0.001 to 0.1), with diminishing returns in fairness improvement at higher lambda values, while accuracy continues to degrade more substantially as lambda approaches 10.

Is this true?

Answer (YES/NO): NO